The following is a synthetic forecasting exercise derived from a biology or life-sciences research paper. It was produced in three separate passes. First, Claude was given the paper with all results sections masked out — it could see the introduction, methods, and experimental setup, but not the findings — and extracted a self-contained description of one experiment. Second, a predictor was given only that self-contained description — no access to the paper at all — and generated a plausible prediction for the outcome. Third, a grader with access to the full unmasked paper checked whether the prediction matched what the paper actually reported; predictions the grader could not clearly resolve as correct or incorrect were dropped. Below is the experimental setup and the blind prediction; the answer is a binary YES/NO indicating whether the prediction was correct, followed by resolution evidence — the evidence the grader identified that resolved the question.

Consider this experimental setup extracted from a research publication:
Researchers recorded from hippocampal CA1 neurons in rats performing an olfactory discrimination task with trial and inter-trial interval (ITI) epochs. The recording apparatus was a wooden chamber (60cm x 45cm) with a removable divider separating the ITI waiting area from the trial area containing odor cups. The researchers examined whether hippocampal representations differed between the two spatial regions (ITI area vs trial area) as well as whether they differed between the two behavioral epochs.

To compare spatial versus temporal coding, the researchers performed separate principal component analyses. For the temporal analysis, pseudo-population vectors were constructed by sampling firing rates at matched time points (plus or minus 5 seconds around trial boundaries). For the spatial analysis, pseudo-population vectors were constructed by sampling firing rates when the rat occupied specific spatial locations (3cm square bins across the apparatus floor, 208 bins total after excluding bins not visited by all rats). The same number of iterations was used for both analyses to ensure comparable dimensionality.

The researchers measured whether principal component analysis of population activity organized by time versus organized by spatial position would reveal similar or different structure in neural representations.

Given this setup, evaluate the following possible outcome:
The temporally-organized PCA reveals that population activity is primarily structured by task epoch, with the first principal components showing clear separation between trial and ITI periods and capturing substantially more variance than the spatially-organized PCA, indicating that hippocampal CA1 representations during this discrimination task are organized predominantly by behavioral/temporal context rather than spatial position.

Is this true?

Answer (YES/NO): NO